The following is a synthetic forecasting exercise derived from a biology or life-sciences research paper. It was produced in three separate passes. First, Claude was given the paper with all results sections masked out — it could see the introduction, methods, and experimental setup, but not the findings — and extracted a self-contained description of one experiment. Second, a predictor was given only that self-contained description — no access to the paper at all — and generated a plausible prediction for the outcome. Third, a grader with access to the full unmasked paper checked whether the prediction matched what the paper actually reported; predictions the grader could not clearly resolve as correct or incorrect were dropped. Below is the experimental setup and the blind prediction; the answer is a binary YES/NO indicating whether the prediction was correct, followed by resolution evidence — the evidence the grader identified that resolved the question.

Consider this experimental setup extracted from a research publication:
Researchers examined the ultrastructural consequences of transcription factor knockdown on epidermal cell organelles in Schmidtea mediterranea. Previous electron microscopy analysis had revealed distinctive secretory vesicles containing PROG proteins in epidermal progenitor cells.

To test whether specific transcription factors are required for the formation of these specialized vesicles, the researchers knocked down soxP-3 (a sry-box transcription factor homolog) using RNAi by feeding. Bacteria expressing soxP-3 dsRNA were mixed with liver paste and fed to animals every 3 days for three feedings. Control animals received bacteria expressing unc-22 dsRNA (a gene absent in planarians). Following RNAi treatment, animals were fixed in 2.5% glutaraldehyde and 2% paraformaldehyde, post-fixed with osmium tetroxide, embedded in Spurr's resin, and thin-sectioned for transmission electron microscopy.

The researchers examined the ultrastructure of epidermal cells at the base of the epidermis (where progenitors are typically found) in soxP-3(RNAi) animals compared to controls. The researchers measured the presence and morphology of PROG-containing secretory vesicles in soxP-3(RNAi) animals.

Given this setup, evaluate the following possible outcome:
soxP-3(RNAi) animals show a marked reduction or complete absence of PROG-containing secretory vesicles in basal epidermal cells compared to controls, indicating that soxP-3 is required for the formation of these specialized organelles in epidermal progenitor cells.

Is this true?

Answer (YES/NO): YES